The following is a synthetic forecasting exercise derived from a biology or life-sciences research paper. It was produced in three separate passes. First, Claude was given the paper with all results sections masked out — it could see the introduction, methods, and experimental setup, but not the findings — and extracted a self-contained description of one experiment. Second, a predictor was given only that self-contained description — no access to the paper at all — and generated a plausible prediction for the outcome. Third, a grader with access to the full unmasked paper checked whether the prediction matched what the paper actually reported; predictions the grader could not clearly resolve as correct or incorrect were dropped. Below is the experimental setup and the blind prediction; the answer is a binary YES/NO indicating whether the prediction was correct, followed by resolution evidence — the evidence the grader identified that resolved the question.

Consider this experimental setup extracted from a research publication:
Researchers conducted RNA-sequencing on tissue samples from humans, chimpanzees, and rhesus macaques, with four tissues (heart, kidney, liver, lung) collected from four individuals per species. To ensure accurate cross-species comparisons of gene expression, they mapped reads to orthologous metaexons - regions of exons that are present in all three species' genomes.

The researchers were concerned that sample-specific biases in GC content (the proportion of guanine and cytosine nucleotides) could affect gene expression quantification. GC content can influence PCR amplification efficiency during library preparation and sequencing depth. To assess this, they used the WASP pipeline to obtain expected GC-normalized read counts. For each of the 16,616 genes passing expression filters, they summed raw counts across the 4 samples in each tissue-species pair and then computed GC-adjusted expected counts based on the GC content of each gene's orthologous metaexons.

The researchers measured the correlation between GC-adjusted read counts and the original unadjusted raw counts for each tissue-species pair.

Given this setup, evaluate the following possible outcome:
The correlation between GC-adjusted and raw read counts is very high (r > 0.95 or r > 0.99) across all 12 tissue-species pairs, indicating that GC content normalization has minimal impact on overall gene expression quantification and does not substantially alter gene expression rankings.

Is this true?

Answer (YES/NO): YES